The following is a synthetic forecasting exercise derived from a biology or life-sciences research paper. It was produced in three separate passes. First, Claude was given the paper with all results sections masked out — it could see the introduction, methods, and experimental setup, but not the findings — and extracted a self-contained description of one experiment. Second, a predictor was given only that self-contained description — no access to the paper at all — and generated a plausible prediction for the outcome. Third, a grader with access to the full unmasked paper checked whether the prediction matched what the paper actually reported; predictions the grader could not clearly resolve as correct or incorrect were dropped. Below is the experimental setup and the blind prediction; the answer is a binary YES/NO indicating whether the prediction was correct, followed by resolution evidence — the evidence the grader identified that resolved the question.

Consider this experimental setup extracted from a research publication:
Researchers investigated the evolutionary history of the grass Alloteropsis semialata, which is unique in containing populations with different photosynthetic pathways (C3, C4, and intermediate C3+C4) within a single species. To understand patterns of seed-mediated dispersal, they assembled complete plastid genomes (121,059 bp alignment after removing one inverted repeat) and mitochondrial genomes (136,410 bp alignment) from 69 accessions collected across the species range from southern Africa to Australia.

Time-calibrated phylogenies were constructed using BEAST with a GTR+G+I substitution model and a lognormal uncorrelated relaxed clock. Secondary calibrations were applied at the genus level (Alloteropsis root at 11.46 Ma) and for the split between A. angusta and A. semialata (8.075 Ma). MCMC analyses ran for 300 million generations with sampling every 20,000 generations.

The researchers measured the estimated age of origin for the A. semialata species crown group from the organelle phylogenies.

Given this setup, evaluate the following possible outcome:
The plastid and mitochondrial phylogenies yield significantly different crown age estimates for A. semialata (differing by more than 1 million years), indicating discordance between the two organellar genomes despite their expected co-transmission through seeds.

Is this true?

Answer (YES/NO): NO